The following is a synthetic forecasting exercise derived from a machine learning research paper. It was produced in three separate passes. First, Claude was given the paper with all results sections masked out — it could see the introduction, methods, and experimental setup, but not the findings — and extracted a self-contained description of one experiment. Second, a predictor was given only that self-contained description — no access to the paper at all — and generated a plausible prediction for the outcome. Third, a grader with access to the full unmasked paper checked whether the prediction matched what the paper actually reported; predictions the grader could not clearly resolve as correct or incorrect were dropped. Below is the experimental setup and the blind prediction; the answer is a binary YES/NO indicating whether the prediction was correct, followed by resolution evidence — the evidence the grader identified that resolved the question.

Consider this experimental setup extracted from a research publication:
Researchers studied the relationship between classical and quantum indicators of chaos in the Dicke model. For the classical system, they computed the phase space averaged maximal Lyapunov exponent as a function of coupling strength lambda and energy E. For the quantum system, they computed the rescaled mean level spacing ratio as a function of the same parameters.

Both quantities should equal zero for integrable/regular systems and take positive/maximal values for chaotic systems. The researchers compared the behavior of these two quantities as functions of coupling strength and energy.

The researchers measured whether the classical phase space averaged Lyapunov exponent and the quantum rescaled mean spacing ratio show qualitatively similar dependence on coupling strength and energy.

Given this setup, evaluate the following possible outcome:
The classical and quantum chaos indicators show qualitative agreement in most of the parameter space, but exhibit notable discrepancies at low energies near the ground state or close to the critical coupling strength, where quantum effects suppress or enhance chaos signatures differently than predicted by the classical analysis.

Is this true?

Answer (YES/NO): NO